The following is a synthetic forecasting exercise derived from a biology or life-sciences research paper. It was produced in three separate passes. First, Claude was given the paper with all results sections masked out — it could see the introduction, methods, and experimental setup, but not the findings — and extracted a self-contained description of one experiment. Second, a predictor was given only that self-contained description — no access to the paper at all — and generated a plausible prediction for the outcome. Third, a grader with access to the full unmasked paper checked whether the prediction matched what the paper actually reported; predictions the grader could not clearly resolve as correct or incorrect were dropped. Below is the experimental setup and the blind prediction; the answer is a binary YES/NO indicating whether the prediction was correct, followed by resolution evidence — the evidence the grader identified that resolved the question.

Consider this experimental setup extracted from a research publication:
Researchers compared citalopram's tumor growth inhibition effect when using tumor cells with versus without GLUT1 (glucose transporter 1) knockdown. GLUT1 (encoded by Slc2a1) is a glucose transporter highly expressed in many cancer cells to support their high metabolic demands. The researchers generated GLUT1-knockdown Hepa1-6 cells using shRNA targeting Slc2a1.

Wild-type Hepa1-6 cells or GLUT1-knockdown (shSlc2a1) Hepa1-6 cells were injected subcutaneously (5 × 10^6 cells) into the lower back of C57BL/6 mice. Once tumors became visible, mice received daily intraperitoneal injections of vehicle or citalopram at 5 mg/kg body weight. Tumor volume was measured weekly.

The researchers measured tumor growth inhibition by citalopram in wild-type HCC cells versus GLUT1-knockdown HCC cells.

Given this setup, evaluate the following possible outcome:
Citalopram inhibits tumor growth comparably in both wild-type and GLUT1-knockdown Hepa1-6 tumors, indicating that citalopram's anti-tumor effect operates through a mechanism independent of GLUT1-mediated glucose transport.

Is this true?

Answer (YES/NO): NO